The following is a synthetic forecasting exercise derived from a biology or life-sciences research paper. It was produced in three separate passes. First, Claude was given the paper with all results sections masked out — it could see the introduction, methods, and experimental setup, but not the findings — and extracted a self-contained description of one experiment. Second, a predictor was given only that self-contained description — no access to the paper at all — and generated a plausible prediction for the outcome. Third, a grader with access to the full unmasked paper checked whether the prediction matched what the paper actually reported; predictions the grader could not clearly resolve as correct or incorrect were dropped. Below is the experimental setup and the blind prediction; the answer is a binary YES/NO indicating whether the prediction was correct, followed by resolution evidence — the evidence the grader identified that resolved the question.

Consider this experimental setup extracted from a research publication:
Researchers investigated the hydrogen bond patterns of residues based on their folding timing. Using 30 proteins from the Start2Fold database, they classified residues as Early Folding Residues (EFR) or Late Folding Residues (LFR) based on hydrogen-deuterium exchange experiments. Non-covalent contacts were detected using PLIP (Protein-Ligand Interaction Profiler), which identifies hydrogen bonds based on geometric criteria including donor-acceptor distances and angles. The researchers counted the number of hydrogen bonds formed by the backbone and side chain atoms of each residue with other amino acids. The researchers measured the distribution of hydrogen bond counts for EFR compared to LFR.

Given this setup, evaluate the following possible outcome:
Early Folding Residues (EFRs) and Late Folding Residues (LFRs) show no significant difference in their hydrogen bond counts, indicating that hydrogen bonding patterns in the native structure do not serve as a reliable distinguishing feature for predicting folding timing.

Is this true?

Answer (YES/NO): NO